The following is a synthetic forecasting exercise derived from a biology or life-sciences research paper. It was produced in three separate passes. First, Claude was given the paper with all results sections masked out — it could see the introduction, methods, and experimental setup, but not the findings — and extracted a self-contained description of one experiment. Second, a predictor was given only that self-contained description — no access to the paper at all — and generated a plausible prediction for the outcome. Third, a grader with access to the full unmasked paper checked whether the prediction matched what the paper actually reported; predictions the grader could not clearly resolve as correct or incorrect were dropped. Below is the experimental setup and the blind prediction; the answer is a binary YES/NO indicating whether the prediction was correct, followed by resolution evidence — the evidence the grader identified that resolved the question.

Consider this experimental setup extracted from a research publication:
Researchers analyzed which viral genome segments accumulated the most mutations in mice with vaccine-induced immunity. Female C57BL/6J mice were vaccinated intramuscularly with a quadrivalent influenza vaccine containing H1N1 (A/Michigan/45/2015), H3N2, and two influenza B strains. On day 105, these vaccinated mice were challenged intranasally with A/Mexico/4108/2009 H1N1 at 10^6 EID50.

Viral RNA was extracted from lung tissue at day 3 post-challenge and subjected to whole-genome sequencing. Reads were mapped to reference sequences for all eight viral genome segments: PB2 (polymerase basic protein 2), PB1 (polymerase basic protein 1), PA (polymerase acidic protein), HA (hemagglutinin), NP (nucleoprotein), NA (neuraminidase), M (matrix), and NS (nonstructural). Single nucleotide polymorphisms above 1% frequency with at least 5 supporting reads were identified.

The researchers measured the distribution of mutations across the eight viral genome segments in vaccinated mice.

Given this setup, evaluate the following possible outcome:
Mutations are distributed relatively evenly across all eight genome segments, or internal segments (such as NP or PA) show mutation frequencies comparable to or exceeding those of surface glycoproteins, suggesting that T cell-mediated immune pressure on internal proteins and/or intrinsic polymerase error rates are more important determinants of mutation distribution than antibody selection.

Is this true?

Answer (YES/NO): NO